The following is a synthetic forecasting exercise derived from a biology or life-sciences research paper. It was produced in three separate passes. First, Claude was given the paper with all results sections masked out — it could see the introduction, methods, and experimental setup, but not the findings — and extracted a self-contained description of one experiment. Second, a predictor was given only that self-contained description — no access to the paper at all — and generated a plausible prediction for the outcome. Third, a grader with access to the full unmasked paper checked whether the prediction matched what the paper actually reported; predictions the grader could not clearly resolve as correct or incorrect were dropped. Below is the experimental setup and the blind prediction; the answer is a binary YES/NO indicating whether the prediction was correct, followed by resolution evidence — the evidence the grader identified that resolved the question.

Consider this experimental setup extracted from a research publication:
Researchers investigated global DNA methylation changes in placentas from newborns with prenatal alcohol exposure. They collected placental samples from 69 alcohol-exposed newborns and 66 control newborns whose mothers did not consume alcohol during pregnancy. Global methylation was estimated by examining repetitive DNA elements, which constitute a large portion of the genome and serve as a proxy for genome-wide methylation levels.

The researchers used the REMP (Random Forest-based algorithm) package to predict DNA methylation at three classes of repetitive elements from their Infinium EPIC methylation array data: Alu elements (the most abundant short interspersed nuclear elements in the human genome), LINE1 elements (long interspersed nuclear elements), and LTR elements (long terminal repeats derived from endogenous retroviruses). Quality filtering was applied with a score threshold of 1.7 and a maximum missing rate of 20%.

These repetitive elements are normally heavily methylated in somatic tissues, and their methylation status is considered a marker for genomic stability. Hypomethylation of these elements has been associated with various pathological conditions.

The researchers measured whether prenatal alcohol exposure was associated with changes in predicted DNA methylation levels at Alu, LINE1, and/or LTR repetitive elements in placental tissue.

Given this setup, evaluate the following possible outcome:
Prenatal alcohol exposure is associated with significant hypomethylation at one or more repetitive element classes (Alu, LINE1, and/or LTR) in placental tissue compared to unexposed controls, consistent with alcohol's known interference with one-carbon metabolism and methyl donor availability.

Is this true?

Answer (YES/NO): NO